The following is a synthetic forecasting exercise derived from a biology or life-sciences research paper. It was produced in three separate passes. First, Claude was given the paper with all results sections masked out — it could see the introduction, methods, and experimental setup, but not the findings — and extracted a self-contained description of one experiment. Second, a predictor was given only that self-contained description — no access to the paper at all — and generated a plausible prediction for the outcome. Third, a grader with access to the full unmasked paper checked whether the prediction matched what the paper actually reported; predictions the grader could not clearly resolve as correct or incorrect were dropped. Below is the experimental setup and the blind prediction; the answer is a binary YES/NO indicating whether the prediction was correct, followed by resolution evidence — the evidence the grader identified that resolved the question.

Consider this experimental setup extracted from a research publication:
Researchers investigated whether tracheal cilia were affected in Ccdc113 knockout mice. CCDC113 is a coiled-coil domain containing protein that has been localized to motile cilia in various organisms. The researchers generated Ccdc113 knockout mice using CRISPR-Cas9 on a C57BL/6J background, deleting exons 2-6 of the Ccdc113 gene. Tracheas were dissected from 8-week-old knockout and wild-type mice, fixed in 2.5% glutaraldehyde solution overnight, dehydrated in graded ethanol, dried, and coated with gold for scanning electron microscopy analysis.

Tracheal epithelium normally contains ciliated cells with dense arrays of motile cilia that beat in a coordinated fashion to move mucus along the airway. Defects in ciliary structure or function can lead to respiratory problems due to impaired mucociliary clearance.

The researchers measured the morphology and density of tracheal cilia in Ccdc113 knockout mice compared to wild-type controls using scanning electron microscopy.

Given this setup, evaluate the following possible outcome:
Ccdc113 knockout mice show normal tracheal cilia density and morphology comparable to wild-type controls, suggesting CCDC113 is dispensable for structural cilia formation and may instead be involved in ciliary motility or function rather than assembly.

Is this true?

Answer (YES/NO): YES